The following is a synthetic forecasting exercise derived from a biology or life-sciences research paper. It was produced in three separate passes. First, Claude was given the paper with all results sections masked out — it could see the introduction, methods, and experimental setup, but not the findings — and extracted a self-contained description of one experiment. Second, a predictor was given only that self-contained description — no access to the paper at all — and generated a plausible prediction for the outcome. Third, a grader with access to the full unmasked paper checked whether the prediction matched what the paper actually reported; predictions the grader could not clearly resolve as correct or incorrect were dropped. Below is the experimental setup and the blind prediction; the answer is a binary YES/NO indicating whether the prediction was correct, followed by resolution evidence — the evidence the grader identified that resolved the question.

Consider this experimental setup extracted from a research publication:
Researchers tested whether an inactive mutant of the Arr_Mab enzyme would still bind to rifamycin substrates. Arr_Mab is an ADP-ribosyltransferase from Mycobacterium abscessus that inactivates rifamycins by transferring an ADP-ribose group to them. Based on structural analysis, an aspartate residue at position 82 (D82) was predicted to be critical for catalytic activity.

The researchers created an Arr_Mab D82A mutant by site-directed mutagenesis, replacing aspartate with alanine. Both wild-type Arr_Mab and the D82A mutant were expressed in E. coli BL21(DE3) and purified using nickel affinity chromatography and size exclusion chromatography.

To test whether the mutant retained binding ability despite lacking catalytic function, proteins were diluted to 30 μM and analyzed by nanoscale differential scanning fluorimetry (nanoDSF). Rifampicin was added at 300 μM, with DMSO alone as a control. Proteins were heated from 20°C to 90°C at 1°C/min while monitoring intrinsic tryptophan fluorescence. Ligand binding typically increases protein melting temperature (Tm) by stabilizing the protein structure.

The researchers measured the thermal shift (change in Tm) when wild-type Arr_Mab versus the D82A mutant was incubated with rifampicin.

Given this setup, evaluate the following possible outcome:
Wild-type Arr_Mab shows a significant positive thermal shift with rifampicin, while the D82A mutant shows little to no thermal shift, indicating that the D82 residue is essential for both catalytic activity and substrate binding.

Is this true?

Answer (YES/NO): YES